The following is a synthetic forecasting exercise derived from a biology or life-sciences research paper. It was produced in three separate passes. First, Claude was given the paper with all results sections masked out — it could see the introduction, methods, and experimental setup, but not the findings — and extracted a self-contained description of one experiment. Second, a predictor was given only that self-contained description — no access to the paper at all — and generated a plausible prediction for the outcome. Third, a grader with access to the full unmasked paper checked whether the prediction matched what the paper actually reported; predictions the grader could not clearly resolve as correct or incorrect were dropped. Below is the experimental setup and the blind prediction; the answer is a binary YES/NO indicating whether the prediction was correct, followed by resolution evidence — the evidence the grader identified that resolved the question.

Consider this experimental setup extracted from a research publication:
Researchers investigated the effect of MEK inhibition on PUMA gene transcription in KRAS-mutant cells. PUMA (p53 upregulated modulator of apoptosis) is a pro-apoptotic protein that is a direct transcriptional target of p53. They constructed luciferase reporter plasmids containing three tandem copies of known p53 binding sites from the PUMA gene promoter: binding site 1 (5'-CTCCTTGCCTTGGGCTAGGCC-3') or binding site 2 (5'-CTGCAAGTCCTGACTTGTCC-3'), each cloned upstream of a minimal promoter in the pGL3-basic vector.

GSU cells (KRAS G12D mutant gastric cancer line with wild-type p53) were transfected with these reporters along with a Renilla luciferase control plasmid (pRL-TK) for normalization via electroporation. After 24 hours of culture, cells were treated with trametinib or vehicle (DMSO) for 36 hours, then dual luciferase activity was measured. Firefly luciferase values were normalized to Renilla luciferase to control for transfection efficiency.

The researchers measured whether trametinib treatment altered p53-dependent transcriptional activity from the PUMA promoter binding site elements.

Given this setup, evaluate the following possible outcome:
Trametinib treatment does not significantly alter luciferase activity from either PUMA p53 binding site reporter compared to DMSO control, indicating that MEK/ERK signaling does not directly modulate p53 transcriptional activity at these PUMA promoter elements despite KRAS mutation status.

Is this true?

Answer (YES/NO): NO